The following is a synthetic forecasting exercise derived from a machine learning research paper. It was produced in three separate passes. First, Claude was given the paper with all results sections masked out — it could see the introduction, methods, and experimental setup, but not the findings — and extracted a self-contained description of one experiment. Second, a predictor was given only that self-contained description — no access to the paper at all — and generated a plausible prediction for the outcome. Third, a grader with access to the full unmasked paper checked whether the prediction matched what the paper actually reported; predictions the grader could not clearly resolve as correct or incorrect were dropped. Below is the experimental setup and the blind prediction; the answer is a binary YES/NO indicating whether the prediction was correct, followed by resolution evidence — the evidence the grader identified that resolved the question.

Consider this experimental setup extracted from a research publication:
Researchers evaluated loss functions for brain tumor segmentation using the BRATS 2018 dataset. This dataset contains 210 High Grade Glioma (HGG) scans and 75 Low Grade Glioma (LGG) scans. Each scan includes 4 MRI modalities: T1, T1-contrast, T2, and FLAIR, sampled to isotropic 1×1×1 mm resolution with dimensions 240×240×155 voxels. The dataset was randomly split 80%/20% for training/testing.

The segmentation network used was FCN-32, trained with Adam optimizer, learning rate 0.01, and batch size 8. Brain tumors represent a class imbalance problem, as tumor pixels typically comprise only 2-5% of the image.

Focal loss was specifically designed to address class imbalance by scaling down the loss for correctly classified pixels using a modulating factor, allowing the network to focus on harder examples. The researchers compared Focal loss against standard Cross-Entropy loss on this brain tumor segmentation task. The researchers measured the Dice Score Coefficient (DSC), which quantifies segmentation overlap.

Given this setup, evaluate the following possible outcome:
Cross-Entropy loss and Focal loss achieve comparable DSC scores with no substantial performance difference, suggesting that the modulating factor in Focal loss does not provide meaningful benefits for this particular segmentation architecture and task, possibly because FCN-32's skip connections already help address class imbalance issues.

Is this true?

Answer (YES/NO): NO